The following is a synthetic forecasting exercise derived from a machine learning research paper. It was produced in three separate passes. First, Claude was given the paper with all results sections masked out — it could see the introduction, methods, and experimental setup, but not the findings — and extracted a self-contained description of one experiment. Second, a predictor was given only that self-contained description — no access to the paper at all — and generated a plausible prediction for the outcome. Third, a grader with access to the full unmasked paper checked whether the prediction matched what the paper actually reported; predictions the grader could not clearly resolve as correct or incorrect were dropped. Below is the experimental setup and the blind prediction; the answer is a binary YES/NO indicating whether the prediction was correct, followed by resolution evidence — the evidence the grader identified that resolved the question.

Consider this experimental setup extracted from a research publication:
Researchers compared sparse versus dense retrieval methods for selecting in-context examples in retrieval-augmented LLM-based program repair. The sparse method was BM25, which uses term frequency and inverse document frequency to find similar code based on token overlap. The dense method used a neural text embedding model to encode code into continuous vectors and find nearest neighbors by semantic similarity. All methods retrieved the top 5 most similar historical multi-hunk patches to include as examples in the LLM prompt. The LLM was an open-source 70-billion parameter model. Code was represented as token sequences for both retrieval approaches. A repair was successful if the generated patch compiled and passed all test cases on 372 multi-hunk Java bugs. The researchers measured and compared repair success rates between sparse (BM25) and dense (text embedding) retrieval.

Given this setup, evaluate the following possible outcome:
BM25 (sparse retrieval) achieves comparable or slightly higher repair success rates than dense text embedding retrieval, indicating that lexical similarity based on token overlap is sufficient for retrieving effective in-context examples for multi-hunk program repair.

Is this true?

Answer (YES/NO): NO